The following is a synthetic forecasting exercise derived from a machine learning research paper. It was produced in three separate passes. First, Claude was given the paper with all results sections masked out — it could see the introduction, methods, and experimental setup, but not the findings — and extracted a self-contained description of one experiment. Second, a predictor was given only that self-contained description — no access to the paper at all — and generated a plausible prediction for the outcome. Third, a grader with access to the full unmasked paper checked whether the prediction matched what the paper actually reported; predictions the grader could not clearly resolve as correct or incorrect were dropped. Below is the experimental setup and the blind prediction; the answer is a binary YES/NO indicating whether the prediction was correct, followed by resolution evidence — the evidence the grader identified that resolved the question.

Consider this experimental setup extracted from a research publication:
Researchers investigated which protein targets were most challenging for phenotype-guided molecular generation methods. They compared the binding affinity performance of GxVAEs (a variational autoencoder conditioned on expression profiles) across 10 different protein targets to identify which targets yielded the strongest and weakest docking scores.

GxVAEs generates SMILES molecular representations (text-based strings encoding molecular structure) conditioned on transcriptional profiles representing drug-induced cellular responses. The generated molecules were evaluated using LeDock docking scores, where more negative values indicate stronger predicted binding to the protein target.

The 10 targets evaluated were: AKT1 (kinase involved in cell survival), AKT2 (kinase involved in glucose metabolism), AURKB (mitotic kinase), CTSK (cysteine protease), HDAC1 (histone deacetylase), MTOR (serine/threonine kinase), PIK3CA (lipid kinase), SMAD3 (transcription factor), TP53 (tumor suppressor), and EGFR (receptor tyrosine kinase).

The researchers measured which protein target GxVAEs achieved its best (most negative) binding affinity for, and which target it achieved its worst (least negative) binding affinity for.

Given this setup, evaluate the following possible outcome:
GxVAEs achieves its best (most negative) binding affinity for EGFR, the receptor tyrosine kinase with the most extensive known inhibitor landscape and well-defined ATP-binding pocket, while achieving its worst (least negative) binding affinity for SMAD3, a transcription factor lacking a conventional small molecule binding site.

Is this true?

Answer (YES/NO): YES